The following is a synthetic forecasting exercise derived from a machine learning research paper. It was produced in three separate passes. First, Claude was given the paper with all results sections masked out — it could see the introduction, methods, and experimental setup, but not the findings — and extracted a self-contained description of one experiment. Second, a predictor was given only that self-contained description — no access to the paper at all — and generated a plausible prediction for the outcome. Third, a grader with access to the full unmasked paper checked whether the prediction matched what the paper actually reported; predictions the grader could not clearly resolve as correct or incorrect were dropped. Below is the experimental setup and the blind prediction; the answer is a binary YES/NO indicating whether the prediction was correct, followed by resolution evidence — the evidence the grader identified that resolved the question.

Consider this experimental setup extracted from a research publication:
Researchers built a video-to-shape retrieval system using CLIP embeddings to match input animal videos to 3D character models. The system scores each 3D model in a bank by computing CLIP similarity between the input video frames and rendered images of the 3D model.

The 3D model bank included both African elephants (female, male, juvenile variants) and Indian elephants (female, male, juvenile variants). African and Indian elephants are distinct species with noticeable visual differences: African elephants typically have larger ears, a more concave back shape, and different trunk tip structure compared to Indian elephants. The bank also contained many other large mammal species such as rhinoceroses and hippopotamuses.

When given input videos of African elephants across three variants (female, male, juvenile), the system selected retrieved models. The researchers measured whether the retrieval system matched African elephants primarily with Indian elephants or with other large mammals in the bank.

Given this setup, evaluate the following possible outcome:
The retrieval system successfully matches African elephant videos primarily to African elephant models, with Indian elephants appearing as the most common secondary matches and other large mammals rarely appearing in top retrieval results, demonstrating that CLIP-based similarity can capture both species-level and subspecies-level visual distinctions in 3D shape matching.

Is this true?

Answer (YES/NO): NO